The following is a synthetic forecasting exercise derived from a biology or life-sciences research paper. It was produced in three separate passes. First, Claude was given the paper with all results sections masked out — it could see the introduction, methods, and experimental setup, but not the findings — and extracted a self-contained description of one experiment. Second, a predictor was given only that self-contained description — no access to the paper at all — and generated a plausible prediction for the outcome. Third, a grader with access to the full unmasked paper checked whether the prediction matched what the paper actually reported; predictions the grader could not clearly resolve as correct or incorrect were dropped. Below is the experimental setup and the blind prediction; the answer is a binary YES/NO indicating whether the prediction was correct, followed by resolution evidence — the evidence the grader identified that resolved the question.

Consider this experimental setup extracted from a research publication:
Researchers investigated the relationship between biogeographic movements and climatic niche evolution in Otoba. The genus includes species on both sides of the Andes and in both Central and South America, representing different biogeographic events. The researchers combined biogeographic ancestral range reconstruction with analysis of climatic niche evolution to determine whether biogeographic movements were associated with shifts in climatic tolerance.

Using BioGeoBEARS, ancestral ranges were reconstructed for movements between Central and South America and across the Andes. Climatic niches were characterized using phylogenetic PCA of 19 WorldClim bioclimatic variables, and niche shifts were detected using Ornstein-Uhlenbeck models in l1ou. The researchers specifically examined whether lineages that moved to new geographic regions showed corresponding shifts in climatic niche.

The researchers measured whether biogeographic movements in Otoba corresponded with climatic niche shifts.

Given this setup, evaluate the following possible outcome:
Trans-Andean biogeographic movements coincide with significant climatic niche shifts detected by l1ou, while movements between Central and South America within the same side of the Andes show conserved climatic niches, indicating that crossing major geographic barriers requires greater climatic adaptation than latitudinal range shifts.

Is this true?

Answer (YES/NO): NO